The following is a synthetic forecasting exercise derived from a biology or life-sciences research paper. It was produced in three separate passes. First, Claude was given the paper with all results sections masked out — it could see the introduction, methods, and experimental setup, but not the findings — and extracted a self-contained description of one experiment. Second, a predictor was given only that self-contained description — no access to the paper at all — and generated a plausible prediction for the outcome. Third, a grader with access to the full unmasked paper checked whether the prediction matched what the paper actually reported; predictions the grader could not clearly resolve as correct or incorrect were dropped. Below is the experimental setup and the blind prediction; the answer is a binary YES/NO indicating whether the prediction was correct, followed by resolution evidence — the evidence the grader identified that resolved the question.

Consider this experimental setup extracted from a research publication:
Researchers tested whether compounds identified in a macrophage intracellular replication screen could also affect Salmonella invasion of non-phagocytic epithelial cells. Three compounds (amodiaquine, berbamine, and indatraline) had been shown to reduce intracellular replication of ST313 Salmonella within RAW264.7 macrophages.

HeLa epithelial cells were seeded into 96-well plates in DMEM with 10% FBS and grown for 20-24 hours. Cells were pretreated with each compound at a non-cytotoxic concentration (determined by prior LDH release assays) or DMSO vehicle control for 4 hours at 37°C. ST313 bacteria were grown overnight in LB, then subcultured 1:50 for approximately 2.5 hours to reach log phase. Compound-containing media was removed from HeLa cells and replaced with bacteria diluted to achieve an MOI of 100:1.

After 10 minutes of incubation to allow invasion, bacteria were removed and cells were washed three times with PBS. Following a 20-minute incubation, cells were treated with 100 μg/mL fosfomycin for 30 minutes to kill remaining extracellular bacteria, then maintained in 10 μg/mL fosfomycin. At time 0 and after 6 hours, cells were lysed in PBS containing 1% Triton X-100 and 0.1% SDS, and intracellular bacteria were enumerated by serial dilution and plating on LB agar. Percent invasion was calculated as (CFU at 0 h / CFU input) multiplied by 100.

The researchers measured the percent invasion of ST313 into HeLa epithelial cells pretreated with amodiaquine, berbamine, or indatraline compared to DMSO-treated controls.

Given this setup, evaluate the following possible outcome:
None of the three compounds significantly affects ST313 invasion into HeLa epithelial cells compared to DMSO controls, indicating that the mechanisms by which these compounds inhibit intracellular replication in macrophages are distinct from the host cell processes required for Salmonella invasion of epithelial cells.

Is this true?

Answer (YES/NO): YES